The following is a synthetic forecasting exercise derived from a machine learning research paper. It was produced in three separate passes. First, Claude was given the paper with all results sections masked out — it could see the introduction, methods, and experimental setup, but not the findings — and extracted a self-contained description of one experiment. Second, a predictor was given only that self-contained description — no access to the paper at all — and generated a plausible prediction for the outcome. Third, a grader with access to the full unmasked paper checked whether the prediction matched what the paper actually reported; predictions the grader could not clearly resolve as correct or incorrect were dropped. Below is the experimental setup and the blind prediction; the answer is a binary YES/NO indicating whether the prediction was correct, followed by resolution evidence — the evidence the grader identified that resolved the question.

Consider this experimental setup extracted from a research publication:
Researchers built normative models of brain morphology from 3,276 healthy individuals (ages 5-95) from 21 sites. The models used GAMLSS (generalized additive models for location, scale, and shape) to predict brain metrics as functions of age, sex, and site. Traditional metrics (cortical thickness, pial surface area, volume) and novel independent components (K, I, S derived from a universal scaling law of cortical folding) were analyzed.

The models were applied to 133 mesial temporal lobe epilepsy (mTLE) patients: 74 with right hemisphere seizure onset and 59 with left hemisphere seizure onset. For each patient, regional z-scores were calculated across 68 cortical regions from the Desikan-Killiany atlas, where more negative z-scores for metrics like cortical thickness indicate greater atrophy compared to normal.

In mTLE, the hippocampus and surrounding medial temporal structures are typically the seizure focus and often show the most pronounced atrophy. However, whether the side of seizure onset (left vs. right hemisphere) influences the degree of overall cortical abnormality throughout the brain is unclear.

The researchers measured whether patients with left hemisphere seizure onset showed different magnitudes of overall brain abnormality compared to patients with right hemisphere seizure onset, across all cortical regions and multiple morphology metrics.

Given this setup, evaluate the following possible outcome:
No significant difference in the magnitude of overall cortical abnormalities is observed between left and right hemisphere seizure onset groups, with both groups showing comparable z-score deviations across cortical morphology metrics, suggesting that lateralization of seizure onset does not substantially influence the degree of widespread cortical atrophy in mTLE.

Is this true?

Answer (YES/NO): NO